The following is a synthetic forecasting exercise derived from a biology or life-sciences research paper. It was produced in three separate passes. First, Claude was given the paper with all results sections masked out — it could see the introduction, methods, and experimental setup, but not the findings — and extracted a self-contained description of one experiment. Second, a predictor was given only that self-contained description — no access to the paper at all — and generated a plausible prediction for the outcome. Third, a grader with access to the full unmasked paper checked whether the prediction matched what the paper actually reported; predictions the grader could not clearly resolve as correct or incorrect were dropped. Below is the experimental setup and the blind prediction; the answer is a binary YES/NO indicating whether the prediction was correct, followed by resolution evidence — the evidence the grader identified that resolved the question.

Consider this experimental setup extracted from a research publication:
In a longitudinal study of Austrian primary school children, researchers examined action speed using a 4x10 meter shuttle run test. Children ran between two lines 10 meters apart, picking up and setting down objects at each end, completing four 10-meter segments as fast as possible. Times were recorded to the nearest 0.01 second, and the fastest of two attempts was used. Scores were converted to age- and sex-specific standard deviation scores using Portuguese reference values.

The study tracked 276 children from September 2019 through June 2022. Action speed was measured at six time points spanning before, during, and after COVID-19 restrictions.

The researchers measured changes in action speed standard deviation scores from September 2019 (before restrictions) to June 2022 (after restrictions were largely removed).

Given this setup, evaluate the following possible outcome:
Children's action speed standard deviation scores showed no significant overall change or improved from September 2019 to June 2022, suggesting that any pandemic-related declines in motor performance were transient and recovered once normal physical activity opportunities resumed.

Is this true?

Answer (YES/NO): YES